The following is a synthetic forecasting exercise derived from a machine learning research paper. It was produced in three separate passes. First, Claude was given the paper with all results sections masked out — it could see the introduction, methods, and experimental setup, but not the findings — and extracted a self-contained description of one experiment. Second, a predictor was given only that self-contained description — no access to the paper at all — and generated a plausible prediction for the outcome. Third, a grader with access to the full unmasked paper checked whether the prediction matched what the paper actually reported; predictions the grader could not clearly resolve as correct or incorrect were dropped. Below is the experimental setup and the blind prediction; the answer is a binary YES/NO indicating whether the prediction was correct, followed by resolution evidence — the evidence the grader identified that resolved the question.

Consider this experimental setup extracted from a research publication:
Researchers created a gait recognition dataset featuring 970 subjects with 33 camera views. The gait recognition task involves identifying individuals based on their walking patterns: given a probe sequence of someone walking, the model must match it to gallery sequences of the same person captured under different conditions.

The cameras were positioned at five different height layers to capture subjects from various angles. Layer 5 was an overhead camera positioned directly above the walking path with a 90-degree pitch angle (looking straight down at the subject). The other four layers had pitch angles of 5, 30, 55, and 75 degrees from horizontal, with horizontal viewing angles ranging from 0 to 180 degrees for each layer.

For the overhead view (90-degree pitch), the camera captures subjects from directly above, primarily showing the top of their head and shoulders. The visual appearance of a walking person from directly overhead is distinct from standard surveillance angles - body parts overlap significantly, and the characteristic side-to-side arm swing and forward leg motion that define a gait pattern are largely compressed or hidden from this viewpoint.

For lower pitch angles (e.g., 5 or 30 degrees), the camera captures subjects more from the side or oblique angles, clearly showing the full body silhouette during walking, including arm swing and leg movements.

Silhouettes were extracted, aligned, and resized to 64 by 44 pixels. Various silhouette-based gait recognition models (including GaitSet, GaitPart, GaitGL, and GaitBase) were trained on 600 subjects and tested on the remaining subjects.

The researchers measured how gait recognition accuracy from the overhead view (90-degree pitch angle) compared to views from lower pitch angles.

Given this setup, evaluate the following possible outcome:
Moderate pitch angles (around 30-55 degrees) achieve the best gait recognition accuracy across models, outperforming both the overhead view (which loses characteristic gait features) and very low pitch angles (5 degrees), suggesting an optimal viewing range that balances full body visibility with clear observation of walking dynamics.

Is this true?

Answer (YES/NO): NO